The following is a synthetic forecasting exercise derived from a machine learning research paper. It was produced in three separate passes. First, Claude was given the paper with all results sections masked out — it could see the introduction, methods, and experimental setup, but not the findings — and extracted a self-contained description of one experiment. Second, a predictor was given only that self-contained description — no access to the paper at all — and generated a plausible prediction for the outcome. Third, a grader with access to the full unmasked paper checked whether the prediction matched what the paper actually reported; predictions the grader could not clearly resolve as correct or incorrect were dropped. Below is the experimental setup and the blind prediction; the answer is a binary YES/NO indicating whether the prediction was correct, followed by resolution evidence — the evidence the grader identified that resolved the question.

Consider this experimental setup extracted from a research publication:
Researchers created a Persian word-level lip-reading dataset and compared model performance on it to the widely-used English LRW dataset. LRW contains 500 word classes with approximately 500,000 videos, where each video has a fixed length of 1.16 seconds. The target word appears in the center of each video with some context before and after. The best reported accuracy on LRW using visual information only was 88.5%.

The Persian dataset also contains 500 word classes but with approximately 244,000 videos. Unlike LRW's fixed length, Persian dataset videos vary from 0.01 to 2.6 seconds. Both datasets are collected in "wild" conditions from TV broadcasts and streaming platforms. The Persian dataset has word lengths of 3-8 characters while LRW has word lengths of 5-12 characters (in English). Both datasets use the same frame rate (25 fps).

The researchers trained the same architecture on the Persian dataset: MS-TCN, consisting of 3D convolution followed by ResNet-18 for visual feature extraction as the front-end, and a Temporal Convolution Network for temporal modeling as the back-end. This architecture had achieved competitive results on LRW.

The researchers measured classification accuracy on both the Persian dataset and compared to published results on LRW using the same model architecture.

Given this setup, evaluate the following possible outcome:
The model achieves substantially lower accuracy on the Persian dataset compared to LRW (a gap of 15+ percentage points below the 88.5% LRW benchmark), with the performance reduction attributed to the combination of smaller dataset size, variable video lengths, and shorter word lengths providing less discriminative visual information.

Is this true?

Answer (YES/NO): YES